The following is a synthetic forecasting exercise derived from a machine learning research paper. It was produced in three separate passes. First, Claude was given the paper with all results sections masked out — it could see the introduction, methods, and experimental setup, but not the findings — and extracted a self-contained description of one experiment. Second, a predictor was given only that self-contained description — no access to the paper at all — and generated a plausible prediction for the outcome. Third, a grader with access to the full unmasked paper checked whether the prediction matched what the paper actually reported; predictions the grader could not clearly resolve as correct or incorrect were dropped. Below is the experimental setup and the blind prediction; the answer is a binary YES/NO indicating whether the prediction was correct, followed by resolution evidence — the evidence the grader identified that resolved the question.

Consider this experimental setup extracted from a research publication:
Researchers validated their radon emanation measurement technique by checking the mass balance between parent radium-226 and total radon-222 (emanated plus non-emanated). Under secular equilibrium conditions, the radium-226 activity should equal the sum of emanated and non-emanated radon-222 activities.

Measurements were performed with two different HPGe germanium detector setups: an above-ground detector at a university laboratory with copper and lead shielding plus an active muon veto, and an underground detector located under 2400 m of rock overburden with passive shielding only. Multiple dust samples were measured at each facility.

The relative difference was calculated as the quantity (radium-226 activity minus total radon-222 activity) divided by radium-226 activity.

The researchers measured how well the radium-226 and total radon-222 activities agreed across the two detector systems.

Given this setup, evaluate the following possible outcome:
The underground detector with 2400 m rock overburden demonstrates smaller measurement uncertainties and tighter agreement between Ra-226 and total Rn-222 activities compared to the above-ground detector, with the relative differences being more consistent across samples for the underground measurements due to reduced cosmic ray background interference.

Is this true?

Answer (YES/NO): NO